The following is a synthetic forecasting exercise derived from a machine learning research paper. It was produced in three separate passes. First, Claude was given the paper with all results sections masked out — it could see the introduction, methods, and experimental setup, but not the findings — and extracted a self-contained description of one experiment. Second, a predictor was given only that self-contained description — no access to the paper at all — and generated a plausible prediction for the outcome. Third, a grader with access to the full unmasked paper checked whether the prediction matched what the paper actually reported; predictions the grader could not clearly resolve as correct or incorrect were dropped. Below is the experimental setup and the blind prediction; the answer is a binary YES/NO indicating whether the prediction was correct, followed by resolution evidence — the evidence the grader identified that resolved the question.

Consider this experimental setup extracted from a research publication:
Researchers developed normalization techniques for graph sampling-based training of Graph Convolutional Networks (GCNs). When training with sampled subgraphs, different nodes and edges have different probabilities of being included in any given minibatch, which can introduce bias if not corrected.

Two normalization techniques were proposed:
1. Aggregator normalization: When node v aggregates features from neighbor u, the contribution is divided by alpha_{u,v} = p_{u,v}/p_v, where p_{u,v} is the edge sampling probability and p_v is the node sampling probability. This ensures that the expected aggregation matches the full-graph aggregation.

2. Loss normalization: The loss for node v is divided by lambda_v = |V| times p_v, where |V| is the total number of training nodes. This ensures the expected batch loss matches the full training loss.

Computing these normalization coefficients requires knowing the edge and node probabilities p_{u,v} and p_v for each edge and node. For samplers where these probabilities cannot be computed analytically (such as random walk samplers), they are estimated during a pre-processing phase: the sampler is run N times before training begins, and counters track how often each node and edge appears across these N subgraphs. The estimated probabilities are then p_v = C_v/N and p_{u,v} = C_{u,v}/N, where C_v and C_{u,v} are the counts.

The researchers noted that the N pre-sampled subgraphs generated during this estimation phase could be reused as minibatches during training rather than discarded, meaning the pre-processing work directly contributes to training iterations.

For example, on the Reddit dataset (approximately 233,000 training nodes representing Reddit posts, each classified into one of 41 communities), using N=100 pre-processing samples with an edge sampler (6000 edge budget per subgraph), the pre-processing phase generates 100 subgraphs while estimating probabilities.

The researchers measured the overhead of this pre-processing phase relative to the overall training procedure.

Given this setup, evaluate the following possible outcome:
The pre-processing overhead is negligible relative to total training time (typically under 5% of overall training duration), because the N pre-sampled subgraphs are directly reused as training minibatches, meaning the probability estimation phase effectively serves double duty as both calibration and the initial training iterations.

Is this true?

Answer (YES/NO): NO